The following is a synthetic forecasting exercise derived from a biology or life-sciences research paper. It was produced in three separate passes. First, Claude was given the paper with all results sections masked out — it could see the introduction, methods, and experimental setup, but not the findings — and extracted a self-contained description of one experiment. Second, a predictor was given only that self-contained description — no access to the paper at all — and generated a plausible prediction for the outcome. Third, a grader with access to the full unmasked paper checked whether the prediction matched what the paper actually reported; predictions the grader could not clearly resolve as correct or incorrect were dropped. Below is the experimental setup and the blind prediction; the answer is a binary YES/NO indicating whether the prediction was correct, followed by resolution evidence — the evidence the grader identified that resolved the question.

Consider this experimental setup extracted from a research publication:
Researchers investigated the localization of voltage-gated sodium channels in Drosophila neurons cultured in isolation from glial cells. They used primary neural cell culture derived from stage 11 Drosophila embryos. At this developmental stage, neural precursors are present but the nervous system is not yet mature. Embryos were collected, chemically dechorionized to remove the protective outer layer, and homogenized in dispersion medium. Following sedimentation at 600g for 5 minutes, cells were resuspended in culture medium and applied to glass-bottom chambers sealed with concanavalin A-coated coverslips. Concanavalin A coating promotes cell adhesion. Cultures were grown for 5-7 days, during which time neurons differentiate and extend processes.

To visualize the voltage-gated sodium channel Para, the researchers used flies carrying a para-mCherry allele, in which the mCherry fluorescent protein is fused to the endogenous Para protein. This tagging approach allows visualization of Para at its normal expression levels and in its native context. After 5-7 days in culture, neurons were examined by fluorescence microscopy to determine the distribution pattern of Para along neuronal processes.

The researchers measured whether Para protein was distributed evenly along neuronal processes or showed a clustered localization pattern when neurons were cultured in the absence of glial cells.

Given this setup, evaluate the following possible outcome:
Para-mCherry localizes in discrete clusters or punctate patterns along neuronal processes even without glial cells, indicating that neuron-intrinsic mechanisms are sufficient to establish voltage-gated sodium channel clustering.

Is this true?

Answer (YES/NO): YES